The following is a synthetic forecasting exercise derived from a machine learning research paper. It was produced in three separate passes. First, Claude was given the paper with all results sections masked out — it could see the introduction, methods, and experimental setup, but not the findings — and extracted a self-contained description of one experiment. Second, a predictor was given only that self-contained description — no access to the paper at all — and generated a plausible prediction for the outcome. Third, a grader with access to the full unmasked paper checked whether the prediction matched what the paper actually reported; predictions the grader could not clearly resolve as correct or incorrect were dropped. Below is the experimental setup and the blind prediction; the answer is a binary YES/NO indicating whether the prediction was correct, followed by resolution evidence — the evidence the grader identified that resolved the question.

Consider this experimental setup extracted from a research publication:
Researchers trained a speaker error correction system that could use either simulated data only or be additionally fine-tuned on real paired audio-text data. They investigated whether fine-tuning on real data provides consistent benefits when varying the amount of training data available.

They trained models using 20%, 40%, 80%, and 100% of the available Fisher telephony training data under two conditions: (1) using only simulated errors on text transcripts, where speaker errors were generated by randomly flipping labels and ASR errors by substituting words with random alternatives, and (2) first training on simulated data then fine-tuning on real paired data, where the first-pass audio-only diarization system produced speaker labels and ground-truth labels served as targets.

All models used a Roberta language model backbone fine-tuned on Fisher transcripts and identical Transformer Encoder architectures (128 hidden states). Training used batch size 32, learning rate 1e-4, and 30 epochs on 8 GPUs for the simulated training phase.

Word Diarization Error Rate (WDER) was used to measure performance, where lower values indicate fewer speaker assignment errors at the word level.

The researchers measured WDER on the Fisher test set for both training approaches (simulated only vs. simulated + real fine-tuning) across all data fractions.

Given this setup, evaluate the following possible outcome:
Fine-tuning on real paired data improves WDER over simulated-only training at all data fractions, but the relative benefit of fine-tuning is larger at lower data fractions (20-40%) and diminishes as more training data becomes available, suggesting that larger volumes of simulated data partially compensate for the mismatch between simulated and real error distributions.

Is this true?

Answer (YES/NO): NO